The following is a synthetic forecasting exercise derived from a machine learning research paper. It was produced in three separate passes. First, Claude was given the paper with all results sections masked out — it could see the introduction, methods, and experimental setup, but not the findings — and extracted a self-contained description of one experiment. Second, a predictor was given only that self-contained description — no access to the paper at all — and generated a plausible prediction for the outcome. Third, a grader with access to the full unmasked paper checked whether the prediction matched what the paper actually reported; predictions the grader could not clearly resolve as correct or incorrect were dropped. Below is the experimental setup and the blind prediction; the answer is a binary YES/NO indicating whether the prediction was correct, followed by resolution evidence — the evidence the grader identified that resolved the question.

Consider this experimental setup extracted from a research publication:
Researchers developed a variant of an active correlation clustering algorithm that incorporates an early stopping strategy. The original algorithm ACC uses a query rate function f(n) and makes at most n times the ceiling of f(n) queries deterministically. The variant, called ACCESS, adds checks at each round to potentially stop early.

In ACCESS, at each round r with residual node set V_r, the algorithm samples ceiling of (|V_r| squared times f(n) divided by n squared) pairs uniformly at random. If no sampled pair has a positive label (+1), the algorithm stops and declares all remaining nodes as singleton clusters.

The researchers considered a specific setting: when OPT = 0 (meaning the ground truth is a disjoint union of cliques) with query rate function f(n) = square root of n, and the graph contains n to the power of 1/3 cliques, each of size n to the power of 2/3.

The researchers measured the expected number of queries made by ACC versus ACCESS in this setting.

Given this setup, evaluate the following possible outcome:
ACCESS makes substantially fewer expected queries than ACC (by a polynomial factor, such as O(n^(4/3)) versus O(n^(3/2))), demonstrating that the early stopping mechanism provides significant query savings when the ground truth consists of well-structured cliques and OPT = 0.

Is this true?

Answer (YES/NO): YES